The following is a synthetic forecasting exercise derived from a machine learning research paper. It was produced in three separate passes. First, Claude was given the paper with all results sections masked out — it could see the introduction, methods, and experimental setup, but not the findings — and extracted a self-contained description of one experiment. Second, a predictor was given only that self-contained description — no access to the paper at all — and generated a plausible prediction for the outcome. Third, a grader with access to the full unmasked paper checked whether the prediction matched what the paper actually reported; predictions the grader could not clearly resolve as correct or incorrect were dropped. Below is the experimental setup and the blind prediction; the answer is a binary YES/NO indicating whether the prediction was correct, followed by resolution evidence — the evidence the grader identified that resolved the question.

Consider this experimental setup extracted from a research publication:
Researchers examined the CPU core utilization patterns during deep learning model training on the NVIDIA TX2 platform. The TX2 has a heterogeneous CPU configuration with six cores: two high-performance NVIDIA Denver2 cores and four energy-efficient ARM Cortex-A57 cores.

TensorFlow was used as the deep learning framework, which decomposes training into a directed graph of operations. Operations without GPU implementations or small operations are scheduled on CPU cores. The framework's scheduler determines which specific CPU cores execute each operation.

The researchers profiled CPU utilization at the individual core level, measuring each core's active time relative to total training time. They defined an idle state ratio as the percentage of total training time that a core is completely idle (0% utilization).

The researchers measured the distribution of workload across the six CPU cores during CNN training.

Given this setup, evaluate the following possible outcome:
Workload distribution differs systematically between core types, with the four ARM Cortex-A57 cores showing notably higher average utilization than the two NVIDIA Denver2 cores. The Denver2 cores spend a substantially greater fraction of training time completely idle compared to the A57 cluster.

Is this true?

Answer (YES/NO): YES